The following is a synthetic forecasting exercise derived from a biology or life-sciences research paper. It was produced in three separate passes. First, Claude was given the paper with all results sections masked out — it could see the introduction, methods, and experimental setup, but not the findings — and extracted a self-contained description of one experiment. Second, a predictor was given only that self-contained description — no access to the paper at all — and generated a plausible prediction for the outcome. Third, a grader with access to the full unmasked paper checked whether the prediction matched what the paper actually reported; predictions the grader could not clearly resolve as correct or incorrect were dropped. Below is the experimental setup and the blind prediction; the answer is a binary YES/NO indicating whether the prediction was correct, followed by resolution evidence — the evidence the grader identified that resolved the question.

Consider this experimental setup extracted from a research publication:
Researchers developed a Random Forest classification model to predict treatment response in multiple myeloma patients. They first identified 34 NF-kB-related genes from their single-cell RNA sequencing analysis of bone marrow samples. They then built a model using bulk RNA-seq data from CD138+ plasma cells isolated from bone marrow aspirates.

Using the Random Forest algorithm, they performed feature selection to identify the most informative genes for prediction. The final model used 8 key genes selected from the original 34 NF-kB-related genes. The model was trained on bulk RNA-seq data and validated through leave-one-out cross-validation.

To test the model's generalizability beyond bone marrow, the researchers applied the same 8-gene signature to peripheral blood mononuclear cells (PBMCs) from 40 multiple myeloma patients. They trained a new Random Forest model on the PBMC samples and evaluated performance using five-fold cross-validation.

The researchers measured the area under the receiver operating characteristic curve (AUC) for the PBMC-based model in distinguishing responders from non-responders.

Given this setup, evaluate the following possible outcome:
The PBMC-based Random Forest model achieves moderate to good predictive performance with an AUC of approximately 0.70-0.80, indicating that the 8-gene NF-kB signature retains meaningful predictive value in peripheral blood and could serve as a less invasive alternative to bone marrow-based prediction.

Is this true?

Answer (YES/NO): YES